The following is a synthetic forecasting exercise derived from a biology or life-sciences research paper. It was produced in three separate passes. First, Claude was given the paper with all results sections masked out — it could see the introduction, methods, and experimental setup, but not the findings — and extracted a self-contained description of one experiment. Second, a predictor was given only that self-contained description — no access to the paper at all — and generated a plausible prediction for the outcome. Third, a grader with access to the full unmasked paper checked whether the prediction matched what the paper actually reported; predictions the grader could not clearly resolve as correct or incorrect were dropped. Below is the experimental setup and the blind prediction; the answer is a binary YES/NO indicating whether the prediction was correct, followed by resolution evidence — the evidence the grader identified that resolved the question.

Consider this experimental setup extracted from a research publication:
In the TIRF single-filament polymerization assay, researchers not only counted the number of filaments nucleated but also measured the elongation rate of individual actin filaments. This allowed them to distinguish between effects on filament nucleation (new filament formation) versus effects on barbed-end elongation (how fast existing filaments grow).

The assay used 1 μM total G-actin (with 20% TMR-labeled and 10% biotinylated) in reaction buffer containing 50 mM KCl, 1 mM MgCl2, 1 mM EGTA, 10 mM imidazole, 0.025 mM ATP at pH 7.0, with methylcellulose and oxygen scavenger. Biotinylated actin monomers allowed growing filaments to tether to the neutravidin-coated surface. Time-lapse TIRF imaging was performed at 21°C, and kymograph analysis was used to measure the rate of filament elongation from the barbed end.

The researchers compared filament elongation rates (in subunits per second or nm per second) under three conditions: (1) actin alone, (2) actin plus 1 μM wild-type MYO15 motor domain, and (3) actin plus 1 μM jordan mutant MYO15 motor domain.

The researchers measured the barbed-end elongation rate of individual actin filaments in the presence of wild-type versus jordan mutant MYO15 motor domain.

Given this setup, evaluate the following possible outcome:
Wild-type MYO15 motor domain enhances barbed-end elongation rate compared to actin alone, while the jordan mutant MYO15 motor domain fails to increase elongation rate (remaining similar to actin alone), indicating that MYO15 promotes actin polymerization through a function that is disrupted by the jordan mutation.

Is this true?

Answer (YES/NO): NO